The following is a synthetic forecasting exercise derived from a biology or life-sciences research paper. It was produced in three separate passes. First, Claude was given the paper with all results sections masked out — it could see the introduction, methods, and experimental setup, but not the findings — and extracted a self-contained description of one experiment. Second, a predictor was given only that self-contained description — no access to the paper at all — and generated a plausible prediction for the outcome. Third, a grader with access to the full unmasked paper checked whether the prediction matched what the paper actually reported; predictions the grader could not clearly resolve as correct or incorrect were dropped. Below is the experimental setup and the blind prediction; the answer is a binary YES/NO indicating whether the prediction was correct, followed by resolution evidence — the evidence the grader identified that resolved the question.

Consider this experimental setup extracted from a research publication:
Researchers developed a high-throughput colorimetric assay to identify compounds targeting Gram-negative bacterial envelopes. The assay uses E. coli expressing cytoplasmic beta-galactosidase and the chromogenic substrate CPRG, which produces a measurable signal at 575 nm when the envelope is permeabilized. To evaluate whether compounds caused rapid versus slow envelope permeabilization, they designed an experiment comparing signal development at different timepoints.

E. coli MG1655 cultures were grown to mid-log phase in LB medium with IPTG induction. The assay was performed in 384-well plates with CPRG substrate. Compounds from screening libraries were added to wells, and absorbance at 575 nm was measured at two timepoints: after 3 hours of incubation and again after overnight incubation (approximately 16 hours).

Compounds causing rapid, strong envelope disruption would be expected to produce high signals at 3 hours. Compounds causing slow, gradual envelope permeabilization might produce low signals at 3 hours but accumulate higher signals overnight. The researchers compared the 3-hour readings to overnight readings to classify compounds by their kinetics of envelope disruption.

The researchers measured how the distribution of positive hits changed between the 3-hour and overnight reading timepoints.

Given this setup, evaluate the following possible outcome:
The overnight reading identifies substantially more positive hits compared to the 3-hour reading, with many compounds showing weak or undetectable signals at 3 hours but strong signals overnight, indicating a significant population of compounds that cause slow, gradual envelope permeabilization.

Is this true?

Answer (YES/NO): NO